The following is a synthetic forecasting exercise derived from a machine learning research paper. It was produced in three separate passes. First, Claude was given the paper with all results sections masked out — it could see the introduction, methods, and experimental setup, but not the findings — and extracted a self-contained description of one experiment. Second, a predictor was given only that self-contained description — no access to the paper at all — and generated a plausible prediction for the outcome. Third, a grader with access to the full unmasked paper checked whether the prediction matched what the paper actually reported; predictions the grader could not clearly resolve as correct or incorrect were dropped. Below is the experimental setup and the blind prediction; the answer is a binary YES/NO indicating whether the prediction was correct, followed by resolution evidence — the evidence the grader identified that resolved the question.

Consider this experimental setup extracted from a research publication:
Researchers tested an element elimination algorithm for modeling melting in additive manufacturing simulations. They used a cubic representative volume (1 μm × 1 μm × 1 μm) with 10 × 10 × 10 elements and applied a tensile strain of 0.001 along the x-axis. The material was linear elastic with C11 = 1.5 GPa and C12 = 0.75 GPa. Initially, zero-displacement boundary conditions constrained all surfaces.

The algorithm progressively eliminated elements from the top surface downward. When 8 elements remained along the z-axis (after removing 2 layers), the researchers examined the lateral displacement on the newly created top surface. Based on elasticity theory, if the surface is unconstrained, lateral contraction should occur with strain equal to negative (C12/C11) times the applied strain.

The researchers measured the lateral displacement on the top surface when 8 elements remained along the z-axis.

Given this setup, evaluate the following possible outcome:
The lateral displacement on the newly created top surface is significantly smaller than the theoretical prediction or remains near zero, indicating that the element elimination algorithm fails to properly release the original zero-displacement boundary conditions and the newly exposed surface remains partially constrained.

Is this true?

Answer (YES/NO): NO